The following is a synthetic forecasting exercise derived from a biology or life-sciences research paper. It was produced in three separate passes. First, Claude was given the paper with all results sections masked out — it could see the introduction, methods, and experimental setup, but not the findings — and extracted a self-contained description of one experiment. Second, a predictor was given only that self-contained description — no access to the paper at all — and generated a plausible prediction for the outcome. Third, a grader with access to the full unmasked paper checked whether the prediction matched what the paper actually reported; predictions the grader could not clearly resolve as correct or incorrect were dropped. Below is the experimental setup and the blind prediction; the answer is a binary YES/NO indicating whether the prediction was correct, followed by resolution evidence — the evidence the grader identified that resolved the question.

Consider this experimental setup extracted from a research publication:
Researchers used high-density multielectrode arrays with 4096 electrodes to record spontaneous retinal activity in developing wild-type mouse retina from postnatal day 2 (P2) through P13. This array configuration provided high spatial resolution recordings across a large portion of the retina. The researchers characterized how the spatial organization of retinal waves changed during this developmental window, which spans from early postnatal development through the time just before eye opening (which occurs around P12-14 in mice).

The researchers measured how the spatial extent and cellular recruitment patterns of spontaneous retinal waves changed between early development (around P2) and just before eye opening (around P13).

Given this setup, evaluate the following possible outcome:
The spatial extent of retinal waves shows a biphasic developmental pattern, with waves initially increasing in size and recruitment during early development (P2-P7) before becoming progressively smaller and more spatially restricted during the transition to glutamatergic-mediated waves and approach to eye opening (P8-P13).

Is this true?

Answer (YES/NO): NO